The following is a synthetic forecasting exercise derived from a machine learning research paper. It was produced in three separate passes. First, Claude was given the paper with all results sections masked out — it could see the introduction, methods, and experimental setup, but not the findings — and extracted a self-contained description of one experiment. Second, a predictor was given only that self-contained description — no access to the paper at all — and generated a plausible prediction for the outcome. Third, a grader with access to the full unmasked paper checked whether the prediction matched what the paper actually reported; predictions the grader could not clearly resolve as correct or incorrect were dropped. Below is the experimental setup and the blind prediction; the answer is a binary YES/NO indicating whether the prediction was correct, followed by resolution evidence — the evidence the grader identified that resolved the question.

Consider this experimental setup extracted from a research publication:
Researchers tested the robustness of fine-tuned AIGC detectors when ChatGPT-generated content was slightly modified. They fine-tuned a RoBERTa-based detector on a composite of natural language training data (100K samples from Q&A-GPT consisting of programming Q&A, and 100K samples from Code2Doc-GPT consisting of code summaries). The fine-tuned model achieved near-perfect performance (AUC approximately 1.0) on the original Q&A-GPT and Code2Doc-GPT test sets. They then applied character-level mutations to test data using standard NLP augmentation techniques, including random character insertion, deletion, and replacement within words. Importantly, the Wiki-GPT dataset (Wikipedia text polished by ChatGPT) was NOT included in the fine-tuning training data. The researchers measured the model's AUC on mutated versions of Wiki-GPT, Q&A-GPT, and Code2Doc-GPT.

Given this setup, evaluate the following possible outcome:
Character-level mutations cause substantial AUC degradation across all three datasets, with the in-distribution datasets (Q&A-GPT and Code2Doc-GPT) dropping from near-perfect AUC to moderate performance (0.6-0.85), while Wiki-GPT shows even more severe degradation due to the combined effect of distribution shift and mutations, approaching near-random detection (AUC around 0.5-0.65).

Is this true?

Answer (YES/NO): NO